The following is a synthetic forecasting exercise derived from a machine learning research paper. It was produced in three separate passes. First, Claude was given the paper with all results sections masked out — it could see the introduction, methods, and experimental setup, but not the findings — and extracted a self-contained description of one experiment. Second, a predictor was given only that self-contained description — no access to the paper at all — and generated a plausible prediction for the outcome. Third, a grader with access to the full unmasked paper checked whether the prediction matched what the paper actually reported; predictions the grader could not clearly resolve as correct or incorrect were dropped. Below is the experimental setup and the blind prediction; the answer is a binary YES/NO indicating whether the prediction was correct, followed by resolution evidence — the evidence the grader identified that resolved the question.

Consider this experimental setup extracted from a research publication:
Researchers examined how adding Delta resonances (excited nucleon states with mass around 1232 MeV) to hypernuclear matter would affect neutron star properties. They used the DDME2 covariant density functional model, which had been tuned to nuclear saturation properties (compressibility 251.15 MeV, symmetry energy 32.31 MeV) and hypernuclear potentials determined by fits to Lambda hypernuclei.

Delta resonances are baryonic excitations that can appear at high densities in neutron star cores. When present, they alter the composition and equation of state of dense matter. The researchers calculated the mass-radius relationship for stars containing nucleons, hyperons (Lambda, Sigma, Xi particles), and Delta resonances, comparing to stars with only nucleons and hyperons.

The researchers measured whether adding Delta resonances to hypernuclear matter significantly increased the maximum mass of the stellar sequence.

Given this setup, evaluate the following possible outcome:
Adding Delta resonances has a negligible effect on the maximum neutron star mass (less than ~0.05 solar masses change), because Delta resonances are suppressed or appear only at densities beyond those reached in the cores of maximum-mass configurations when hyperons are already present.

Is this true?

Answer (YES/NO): YES